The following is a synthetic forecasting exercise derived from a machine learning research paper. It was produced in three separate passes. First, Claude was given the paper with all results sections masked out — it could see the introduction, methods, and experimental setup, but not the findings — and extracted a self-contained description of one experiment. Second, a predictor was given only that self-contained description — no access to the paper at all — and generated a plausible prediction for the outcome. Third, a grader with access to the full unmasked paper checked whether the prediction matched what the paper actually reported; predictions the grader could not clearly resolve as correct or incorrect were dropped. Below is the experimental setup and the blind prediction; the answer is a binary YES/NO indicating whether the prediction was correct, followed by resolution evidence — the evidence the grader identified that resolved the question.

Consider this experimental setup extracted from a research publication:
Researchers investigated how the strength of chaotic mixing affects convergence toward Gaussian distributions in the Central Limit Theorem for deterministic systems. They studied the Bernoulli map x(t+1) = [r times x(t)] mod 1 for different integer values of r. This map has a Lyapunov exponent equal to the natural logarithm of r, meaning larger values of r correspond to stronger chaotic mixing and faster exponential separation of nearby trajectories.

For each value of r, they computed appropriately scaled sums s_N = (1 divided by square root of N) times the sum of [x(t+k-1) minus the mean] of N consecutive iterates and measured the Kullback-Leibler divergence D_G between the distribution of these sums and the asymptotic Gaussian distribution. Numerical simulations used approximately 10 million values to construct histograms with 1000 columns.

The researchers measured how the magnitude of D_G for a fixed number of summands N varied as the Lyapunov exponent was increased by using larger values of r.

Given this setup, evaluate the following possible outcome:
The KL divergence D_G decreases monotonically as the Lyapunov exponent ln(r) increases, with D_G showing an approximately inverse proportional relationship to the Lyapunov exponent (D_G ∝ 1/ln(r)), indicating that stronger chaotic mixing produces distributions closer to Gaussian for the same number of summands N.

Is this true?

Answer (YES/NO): NO